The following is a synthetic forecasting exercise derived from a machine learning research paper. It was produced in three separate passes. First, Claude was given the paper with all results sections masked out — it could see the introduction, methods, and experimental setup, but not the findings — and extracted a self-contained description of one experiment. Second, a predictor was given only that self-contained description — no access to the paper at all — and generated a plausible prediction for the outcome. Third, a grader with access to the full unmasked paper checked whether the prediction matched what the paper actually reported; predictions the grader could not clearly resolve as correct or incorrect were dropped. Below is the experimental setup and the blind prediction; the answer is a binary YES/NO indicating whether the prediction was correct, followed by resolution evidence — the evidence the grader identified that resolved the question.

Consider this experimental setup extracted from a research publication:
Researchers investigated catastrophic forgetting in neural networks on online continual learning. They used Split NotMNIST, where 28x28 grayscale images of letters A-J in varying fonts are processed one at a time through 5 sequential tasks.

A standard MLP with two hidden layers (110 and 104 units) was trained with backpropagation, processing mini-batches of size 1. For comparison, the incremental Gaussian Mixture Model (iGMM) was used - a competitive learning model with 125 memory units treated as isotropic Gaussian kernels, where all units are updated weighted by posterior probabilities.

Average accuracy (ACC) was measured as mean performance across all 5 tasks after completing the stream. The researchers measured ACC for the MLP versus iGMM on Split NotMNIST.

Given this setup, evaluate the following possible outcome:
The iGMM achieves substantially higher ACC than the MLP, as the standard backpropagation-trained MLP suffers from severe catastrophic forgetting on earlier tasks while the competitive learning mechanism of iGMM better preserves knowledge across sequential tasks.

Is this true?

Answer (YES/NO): YES